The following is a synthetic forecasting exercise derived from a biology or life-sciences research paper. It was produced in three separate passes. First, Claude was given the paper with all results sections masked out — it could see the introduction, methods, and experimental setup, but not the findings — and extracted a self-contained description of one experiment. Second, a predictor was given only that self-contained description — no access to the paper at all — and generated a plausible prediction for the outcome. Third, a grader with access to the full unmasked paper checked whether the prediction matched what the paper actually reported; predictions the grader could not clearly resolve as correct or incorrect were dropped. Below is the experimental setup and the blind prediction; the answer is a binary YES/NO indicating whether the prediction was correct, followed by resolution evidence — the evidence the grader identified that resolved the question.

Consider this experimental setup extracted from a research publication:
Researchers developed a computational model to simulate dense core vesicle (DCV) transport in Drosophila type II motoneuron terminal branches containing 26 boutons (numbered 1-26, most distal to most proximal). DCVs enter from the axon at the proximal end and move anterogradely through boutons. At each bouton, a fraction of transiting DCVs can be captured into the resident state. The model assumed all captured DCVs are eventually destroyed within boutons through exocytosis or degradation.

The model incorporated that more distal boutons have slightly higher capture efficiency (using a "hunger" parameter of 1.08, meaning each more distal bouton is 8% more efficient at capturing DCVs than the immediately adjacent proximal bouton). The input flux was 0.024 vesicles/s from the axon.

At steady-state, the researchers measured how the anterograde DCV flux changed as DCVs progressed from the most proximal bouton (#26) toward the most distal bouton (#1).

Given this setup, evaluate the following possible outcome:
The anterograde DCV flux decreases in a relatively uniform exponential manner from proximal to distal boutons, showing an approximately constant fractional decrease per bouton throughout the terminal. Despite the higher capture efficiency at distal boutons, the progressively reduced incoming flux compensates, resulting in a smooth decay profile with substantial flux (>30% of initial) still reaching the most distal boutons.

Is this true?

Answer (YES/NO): NO